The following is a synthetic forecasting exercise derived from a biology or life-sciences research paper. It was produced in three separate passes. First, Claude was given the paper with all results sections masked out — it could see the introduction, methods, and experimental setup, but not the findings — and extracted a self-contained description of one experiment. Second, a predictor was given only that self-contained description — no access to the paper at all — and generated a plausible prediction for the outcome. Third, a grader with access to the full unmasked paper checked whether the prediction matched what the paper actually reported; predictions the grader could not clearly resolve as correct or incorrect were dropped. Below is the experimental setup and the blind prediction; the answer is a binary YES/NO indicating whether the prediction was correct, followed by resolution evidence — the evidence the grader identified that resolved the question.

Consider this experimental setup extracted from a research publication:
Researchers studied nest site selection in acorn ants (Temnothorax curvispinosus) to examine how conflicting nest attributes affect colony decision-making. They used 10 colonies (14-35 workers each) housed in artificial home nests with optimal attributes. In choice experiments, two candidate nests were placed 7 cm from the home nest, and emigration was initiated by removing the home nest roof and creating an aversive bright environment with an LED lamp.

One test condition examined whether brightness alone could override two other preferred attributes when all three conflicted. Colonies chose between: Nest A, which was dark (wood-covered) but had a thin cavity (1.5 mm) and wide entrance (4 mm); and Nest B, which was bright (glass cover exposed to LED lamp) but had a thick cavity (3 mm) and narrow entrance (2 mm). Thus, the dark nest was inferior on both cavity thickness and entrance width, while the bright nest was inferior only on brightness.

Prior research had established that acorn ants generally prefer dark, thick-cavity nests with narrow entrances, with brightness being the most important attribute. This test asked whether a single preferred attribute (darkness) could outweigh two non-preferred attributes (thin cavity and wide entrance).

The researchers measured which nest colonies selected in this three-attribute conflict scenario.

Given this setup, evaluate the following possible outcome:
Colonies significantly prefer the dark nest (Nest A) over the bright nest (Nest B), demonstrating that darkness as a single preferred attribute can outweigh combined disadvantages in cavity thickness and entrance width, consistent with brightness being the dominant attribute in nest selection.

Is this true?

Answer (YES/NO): YES